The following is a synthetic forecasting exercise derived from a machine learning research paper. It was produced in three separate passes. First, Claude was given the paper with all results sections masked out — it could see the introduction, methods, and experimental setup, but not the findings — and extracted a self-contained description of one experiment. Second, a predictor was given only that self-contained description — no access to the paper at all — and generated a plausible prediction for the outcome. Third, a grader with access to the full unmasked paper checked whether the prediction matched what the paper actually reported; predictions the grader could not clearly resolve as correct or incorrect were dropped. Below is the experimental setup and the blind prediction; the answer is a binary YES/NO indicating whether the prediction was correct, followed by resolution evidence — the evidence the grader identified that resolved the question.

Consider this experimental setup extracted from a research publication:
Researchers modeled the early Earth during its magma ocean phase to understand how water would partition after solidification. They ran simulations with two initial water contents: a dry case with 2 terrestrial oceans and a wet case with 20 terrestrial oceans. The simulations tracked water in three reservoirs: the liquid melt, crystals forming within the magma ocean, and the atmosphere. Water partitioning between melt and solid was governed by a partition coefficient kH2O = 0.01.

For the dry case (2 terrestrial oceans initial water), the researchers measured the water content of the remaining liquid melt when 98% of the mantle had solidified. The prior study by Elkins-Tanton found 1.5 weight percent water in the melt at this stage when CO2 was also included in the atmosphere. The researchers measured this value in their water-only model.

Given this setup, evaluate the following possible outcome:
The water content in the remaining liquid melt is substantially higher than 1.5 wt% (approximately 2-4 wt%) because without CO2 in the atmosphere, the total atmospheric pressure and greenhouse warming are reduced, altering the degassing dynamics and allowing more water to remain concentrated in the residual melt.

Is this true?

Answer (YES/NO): NO